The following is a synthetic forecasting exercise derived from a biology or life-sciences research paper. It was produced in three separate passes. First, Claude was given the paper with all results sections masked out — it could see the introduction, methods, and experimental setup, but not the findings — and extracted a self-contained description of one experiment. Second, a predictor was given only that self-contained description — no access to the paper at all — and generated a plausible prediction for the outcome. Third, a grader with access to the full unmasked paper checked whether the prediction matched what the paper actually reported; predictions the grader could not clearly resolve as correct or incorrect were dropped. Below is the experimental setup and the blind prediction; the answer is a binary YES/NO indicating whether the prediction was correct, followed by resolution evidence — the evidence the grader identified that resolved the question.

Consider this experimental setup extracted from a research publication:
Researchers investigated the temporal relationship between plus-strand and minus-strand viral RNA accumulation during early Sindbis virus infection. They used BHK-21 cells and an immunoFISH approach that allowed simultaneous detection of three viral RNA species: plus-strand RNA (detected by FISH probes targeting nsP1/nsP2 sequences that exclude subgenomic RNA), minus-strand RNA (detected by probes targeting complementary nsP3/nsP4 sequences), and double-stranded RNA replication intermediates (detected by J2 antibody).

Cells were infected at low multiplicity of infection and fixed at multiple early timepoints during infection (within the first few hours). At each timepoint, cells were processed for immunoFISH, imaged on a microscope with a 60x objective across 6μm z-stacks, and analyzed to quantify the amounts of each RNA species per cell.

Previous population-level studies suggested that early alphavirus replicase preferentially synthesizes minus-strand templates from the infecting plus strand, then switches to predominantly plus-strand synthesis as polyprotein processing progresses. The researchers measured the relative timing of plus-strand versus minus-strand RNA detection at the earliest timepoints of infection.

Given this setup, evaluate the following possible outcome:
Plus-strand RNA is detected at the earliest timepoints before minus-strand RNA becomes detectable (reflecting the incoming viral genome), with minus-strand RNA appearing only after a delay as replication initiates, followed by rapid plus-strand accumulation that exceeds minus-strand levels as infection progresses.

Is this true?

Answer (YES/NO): YES